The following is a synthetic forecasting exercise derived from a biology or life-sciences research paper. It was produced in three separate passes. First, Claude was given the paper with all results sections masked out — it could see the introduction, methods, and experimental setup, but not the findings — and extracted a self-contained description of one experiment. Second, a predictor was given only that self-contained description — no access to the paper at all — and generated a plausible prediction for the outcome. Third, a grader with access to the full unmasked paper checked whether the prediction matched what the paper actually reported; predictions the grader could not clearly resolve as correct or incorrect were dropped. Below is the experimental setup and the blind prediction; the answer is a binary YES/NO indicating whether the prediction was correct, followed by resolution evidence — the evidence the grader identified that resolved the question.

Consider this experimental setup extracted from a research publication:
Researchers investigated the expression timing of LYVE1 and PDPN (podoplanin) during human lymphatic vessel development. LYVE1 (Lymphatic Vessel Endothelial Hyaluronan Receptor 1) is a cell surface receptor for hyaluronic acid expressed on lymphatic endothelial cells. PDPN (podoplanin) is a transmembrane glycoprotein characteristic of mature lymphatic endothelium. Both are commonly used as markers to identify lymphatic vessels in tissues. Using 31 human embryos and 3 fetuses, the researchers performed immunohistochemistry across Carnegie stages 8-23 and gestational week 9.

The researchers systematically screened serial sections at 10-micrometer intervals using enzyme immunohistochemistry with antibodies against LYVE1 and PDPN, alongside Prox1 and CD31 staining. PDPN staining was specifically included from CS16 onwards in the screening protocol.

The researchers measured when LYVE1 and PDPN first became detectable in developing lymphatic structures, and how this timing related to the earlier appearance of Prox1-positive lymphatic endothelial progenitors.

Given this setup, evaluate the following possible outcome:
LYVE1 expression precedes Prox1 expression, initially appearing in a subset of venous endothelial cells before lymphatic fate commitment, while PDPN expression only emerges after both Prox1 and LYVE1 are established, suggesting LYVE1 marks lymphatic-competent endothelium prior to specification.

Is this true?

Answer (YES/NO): NO